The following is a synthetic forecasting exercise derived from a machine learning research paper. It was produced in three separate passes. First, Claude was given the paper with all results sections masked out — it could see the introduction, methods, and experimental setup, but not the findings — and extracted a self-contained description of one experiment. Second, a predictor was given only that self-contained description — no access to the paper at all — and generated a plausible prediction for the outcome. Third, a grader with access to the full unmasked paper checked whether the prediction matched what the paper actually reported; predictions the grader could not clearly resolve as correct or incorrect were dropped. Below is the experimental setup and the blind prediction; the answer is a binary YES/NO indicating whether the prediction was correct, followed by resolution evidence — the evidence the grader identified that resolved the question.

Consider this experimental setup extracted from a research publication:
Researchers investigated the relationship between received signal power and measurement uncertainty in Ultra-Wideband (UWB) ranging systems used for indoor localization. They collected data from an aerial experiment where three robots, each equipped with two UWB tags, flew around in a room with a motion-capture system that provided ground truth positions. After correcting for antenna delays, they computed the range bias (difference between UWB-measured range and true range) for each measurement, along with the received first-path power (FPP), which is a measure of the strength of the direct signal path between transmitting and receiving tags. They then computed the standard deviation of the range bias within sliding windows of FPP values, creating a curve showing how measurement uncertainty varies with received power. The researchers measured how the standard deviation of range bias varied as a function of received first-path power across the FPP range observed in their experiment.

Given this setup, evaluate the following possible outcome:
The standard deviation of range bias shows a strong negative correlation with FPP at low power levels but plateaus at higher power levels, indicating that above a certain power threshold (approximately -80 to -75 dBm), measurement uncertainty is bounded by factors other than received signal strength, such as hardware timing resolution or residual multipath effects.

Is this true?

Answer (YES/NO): NO